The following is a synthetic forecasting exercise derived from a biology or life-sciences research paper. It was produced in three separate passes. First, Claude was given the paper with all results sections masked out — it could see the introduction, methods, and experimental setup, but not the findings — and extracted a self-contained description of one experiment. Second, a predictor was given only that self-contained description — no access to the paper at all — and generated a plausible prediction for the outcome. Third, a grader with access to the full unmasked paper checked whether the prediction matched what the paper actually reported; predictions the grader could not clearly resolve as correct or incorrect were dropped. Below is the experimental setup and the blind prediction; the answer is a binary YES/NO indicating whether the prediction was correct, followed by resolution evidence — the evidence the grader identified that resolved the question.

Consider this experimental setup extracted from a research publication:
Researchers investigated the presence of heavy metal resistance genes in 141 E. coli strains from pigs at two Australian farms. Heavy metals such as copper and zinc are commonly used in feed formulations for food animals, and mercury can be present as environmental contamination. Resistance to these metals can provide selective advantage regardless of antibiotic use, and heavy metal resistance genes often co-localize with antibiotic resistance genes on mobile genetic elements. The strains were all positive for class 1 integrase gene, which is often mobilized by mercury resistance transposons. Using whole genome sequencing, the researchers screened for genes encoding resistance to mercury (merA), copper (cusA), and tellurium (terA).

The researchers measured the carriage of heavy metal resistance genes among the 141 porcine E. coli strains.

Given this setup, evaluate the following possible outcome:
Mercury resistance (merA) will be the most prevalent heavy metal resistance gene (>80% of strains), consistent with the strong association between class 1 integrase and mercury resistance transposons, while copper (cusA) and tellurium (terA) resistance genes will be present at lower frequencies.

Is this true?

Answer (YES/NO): NO